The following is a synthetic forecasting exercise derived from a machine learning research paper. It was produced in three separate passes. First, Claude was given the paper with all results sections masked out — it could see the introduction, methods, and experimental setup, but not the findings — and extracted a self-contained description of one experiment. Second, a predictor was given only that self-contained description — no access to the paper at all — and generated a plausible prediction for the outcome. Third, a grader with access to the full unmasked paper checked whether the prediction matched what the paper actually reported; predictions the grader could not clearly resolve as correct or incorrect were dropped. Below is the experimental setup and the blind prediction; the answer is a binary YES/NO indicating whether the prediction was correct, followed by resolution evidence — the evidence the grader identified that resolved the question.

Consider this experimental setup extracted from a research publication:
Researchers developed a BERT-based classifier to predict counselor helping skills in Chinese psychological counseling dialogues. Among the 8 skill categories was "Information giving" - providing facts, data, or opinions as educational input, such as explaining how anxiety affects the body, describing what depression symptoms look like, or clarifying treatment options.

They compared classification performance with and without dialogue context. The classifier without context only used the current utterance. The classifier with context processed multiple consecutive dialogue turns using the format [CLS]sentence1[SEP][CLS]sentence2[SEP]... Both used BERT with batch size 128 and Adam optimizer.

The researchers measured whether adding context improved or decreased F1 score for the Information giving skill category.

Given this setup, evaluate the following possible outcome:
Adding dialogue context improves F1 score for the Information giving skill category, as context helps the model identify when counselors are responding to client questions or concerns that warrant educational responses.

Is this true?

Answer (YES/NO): YES